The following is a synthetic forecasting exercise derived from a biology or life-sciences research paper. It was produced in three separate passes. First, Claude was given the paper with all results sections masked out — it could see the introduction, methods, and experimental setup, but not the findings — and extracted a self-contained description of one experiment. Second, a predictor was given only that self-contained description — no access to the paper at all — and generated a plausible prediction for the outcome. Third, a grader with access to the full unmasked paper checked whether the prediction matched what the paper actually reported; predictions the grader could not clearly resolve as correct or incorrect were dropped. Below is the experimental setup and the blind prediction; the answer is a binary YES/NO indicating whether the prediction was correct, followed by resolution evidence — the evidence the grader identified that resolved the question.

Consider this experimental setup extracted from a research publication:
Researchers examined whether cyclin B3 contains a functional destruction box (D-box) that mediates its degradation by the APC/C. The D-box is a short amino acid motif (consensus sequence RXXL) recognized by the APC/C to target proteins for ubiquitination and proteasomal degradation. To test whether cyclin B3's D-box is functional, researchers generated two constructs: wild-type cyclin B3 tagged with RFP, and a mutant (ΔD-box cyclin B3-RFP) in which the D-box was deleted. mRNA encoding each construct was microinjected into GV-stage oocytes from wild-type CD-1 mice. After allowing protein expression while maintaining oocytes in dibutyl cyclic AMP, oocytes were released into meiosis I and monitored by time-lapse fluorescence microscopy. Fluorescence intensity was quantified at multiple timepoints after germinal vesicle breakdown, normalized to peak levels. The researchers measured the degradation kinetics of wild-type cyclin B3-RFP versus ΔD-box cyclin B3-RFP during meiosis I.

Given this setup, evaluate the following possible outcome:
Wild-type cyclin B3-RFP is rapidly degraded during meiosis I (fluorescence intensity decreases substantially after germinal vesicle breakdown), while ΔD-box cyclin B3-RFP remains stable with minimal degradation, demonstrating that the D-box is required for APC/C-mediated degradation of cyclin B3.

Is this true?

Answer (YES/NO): YES